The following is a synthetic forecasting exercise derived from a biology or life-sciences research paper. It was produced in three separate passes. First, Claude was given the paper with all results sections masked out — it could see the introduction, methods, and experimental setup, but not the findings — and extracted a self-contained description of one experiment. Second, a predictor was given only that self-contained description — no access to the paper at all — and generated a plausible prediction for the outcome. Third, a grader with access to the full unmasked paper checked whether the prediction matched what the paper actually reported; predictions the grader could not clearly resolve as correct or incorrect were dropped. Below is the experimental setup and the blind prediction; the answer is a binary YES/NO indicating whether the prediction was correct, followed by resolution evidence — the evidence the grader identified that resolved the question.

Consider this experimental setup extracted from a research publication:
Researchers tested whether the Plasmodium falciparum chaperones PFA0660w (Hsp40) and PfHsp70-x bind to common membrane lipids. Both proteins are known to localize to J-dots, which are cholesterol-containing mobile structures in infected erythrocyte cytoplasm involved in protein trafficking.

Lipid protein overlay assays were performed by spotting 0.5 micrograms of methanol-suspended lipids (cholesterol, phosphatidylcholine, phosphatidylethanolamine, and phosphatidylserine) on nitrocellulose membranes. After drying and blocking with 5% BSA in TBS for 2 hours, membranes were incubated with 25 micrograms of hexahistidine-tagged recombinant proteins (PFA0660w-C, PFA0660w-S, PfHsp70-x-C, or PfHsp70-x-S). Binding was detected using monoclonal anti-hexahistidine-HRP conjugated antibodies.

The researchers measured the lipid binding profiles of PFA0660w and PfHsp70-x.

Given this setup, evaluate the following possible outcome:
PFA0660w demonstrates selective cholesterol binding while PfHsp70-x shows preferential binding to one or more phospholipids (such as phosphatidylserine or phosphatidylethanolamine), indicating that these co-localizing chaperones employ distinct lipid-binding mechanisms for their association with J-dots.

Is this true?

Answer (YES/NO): NO